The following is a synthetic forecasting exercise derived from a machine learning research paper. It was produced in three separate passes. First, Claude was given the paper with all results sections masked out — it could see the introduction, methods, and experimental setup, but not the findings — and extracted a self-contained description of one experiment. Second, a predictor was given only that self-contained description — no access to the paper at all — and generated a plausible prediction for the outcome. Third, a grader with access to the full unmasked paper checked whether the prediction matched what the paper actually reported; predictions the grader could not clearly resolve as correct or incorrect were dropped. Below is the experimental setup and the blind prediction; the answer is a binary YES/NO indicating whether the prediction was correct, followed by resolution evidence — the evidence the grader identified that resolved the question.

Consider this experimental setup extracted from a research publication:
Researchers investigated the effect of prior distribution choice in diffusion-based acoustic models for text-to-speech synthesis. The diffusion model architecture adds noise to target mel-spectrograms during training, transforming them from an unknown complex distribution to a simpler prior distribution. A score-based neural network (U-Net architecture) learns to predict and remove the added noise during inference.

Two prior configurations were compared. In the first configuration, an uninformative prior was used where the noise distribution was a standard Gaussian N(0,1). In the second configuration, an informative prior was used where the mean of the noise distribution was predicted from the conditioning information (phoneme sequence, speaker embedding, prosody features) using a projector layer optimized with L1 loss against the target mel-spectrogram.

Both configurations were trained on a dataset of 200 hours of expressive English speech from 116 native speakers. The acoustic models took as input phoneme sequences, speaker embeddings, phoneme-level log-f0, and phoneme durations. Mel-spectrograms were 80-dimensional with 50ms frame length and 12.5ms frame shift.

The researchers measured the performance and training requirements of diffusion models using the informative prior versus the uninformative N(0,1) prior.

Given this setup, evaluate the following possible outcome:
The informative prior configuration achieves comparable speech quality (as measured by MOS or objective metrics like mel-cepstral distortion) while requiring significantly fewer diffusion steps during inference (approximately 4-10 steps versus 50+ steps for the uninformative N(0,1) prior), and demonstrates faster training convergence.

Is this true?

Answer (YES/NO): NO